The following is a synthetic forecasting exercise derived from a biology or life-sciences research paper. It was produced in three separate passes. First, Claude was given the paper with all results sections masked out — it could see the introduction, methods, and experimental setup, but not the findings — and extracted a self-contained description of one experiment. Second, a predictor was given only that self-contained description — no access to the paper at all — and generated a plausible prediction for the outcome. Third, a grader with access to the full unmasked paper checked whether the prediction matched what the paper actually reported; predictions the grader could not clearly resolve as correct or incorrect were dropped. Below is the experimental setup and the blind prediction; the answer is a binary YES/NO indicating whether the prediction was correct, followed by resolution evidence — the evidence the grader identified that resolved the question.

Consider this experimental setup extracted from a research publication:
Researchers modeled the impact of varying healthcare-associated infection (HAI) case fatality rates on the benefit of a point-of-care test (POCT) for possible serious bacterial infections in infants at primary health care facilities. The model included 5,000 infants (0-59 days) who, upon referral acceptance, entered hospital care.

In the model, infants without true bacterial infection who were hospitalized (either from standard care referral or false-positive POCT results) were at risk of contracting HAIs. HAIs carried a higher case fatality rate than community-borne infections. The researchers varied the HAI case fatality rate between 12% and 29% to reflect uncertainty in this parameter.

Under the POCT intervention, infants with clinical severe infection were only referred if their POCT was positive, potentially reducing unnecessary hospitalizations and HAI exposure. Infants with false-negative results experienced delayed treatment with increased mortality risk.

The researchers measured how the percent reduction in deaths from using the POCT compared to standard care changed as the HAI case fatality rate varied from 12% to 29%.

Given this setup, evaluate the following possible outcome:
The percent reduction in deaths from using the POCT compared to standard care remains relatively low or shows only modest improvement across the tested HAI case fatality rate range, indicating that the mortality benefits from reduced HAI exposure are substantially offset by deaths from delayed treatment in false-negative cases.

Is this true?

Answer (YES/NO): NO